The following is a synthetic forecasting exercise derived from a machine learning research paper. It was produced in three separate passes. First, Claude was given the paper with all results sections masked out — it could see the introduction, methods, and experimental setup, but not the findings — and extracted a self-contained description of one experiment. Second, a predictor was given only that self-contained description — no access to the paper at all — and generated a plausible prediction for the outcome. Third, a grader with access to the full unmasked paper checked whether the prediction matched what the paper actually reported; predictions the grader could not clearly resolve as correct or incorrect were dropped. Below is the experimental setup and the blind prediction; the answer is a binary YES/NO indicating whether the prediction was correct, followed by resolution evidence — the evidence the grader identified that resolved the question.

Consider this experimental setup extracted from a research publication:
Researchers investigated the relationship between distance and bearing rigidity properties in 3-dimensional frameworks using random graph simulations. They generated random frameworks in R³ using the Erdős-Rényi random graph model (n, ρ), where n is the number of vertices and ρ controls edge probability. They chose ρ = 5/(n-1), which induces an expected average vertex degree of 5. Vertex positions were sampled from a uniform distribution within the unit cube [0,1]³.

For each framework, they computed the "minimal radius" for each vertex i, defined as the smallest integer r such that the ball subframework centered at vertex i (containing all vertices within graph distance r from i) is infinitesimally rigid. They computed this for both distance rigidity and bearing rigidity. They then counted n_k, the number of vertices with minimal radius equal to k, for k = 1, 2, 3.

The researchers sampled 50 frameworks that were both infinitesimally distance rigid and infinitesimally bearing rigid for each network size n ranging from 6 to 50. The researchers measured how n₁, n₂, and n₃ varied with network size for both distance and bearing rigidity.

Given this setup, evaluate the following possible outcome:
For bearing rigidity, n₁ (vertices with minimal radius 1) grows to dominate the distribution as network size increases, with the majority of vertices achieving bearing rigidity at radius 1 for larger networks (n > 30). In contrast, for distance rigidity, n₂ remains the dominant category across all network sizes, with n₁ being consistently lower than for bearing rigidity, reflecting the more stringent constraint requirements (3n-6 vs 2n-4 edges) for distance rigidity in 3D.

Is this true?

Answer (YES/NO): NO